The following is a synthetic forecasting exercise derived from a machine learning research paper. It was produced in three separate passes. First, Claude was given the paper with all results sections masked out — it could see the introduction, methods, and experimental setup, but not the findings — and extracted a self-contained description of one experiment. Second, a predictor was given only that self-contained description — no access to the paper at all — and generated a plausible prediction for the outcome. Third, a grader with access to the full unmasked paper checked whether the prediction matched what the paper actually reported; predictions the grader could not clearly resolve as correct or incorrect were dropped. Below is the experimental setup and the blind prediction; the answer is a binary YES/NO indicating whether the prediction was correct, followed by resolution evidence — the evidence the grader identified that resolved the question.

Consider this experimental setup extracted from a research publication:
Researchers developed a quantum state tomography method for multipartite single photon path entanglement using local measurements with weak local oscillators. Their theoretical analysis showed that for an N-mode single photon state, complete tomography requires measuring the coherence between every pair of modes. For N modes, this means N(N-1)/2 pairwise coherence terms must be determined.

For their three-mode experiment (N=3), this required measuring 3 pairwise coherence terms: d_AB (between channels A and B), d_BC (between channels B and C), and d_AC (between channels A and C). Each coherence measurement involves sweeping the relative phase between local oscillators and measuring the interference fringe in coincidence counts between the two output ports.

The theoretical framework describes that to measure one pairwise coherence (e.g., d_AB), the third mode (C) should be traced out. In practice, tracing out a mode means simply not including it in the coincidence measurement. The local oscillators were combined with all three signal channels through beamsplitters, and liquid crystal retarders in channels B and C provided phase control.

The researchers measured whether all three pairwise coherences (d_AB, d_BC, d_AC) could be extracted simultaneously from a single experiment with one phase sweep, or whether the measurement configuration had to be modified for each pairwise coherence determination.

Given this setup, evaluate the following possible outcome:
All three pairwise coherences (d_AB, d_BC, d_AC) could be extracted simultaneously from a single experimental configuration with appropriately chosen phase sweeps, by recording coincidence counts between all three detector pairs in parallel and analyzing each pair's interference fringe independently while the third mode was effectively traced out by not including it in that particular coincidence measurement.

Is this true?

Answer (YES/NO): NO